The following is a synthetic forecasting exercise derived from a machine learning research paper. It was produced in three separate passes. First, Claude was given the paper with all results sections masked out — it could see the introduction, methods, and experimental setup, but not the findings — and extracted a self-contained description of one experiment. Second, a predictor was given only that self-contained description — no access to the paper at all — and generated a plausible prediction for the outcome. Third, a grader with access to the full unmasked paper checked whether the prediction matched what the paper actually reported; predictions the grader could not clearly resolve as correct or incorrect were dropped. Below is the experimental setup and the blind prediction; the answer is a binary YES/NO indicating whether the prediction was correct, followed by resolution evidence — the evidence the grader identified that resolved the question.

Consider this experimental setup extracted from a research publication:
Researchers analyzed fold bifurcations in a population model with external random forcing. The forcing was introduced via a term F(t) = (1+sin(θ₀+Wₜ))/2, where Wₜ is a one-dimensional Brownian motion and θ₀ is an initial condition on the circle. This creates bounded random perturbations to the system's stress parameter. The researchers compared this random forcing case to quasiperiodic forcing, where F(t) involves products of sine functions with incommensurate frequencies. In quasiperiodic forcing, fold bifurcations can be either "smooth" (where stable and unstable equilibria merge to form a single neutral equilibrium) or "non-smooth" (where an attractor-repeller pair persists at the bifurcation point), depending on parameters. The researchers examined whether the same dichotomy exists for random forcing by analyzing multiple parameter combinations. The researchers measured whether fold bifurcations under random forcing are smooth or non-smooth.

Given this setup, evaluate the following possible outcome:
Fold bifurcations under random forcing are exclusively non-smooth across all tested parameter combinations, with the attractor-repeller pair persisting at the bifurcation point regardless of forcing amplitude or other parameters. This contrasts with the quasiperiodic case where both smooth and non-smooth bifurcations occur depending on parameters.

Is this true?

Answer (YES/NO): YES